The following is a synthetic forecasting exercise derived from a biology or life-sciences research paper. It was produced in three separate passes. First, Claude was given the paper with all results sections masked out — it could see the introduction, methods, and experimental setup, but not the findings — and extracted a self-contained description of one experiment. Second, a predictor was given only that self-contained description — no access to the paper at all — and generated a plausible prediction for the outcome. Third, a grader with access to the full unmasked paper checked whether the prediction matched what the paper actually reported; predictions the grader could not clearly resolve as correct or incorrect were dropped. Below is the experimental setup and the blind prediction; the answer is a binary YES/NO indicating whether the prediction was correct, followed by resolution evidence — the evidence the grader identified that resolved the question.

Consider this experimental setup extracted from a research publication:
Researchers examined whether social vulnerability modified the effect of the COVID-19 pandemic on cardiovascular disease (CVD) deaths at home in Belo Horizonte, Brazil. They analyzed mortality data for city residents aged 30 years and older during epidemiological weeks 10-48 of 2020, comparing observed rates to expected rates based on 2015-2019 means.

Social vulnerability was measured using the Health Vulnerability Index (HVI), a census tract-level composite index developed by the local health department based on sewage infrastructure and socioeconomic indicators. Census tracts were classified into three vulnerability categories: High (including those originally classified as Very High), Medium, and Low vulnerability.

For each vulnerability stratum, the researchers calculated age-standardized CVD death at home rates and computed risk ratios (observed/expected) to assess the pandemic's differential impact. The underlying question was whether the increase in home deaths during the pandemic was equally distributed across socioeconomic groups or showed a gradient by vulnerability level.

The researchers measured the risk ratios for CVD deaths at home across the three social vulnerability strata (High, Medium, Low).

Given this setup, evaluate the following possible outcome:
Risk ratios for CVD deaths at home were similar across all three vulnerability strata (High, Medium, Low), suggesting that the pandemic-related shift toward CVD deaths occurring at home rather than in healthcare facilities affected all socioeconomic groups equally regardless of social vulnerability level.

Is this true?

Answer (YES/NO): NO